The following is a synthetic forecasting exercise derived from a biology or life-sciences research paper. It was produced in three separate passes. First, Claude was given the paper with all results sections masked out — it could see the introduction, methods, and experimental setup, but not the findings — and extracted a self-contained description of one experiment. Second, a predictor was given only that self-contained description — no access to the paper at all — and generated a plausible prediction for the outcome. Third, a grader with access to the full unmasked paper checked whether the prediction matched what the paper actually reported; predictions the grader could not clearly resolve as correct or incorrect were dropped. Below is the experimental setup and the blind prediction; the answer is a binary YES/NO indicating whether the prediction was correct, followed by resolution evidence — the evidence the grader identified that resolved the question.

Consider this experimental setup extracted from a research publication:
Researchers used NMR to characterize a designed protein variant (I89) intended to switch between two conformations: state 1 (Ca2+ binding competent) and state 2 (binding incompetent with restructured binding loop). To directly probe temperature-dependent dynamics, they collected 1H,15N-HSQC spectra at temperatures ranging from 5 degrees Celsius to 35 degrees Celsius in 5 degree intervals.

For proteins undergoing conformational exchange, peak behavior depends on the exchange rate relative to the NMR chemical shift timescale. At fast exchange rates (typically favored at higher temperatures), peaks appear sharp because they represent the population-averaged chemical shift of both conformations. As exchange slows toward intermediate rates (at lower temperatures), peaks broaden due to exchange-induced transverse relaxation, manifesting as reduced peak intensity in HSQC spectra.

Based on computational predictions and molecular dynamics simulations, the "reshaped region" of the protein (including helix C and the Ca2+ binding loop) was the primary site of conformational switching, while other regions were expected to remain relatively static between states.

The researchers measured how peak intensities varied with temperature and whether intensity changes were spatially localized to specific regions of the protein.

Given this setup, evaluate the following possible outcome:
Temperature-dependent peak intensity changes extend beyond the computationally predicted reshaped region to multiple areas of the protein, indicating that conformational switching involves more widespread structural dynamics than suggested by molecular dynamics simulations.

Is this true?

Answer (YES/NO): NO